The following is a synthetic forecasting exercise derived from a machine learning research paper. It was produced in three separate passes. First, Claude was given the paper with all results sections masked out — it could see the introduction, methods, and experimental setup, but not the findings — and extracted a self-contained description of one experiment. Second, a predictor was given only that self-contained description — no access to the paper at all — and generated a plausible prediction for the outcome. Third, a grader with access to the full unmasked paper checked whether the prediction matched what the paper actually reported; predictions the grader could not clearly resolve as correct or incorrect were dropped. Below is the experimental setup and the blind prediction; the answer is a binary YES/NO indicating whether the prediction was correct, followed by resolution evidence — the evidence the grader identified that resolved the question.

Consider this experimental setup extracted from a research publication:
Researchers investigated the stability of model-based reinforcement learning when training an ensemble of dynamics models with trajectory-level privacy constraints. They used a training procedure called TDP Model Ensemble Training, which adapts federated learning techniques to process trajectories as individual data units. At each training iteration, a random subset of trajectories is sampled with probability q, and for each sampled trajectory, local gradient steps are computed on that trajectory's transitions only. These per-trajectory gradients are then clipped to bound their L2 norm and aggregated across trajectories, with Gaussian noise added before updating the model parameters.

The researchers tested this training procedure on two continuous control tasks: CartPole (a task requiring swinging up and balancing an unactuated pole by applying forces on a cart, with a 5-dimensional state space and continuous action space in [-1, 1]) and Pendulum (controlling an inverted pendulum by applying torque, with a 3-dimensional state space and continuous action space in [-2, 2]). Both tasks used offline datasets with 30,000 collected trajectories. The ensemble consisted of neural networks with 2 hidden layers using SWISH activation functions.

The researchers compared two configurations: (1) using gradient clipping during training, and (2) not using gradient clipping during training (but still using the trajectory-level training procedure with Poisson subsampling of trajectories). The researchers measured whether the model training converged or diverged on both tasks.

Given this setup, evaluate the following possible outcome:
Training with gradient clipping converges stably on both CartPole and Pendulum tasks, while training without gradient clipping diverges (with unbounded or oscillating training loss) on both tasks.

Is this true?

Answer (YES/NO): YES